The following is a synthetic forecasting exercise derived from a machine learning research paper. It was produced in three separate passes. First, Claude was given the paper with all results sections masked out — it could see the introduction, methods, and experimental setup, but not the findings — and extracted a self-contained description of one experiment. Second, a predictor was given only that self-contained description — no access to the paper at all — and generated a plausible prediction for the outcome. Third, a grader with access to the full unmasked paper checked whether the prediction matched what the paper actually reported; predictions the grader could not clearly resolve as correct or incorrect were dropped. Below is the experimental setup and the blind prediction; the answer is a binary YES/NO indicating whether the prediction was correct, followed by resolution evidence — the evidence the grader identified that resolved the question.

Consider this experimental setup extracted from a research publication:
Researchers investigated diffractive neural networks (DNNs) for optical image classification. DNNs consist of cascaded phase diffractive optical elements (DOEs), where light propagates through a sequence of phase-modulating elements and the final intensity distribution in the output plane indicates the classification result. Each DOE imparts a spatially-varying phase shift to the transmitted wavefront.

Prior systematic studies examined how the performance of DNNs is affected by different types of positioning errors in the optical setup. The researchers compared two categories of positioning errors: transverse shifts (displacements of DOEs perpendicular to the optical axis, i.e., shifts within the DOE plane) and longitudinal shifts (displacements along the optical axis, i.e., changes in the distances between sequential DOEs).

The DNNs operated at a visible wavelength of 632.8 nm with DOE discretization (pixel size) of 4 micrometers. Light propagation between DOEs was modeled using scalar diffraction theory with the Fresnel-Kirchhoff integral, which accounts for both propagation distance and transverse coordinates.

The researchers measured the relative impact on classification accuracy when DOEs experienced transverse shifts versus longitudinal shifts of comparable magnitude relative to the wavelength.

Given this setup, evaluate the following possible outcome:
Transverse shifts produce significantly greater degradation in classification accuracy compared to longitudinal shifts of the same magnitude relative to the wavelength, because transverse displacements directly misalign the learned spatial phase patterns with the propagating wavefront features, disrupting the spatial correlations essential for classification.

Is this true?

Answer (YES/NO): YES